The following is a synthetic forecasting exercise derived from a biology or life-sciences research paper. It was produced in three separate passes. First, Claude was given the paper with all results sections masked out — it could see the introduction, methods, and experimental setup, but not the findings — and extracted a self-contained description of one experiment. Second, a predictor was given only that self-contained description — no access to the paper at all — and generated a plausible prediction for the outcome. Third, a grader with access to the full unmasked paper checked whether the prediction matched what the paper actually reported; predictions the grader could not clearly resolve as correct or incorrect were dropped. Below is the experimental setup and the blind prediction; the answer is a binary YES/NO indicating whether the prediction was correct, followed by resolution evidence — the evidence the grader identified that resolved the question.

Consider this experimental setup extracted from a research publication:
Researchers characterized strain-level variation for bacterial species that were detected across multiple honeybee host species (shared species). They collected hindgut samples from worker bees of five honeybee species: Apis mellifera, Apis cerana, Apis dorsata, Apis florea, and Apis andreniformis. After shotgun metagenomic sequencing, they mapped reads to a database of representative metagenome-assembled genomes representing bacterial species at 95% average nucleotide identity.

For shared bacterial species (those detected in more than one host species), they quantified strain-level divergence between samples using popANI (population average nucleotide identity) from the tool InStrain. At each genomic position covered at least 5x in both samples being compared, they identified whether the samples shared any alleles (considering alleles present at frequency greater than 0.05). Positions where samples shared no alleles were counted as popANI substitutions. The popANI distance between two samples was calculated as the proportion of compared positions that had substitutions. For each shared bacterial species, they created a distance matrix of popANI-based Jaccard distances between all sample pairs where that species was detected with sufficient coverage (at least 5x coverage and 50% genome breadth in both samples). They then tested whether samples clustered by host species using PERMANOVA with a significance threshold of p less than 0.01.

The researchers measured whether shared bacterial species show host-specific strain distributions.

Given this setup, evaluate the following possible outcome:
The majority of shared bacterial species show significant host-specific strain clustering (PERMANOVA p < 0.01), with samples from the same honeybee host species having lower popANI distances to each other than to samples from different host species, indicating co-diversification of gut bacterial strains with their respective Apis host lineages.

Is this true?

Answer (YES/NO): NO